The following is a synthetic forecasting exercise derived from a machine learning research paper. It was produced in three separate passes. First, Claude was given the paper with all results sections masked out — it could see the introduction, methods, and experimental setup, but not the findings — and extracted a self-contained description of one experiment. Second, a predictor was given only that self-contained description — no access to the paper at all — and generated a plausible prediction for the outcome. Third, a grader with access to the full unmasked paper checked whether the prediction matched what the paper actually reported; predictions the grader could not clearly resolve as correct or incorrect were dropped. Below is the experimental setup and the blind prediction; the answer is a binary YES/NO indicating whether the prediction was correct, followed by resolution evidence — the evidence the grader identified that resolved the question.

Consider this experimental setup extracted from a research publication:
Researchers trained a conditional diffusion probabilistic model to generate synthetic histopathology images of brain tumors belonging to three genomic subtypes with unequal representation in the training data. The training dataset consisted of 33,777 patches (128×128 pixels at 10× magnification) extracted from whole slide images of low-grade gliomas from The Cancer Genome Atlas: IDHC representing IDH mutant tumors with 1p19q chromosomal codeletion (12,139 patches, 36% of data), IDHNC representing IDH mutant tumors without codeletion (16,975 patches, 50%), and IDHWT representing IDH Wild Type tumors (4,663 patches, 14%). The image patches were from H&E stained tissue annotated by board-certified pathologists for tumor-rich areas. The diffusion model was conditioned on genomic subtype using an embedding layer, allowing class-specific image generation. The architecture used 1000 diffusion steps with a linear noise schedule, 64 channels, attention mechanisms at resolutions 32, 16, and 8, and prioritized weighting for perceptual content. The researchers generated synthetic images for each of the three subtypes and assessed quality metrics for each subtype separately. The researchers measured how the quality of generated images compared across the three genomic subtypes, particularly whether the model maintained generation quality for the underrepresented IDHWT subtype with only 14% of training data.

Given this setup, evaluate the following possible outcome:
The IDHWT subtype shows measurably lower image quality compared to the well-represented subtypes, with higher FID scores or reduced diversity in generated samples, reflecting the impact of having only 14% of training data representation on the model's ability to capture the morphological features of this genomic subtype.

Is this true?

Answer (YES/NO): NO